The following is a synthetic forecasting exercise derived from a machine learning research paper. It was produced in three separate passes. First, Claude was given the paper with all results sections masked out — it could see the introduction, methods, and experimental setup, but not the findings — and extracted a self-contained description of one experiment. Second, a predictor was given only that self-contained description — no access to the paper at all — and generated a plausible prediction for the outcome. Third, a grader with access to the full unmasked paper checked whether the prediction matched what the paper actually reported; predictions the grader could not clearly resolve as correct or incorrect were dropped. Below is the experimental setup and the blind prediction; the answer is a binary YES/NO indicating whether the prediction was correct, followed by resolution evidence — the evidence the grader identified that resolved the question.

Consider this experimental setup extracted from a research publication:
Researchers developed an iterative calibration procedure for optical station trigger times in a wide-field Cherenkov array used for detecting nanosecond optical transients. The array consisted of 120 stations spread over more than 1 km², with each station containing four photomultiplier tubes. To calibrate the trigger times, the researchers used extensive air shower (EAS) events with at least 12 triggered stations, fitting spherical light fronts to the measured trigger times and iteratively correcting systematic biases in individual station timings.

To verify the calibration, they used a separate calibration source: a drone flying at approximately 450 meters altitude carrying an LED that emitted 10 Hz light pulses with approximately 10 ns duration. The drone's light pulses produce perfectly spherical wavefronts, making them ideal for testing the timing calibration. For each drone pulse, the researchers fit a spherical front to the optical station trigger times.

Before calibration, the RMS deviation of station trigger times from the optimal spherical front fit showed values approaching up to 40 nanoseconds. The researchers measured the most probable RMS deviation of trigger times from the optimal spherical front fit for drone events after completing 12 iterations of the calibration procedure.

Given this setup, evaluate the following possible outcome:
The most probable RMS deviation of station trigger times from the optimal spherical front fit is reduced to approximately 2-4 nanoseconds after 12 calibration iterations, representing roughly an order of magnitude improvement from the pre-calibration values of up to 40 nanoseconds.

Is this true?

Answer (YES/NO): NO